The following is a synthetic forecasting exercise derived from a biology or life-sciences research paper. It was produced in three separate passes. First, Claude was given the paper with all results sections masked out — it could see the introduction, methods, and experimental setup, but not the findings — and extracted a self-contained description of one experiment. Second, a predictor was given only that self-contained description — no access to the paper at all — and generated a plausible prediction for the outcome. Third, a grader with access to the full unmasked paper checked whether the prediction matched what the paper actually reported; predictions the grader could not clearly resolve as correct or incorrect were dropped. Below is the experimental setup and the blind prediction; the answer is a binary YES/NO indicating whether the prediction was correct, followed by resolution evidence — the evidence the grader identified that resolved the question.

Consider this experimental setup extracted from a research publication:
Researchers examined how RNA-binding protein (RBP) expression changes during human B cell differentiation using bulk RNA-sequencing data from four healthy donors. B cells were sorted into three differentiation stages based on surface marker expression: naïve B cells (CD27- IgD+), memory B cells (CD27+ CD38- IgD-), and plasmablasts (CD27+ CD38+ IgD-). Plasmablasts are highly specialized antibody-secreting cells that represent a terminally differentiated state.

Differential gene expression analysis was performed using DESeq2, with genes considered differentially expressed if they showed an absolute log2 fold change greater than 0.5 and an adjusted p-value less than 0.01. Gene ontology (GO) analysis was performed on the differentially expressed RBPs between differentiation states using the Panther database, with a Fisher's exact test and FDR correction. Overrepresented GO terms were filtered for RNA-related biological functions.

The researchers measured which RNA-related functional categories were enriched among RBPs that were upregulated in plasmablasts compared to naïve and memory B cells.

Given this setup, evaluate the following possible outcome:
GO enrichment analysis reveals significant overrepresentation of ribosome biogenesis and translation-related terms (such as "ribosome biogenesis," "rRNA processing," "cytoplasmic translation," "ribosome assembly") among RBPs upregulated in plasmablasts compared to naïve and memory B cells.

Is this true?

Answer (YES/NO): NO